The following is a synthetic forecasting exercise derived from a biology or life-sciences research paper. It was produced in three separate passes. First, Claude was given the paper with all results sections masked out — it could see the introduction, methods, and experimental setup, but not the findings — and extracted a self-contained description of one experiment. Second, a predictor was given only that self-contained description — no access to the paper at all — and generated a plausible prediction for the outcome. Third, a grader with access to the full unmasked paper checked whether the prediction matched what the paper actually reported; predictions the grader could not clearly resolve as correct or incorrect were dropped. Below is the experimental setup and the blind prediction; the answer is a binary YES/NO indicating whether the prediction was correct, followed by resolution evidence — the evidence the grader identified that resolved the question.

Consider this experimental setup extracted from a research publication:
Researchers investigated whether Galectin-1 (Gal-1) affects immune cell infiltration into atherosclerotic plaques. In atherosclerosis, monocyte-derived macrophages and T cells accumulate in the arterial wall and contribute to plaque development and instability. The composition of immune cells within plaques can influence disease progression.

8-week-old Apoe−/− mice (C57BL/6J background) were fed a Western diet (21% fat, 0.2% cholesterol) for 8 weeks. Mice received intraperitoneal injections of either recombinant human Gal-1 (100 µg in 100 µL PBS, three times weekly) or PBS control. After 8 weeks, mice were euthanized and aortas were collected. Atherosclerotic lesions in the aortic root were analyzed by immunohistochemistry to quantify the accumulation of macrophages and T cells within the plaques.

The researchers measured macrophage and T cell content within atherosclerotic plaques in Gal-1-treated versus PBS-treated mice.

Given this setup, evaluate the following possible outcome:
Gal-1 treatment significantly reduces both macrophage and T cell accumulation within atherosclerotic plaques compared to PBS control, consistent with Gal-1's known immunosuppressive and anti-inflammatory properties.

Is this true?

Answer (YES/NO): NO